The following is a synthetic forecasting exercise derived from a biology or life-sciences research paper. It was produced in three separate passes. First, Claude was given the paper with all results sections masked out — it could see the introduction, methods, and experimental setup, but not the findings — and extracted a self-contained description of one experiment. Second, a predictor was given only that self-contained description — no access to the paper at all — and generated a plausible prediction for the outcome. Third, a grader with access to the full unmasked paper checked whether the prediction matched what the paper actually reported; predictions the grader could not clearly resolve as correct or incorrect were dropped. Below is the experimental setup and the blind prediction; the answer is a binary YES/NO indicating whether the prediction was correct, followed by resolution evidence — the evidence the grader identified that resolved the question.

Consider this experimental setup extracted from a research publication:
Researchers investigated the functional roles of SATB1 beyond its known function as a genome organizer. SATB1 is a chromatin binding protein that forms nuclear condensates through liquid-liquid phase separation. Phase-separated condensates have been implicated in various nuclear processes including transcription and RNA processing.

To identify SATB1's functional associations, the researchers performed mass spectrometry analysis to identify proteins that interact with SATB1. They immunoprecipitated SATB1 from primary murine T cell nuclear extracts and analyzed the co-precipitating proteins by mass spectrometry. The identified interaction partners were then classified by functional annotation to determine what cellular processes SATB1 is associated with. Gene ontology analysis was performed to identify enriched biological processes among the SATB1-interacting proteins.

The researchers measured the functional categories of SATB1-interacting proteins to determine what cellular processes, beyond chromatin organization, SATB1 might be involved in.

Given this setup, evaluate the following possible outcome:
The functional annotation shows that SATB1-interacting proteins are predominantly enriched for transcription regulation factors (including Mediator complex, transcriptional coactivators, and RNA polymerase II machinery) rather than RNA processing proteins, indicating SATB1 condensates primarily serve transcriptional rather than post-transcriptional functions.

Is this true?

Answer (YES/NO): NO